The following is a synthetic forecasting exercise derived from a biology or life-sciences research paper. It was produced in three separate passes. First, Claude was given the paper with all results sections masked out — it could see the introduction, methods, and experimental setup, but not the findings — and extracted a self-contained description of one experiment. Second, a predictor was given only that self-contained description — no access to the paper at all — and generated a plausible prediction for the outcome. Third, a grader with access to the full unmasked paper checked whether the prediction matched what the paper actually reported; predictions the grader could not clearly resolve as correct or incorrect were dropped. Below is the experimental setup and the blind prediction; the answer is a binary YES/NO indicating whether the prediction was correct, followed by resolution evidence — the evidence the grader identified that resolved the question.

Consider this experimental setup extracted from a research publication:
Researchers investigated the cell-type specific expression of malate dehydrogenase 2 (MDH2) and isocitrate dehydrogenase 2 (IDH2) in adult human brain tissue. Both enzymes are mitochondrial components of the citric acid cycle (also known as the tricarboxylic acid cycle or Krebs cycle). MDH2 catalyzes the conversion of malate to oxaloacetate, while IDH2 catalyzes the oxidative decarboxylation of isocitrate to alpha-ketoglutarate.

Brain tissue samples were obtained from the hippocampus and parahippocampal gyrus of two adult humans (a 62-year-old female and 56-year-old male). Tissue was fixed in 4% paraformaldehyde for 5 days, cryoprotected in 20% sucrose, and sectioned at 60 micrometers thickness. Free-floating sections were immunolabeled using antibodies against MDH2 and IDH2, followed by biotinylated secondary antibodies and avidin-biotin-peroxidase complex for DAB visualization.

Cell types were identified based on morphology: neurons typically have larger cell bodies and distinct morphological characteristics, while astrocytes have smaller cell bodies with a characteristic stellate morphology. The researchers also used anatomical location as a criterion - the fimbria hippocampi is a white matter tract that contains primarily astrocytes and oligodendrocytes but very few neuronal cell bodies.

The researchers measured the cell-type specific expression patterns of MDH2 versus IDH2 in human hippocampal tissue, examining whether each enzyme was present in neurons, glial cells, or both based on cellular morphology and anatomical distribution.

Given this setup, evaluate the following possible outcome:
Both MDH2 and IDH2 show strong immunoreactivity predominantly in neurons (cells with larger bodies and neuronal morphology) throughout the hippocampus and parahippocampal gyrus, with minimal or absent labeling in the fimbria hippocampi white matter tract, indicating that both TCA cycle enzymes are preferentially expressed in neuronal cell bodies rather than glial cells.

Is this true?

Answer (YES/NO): NO